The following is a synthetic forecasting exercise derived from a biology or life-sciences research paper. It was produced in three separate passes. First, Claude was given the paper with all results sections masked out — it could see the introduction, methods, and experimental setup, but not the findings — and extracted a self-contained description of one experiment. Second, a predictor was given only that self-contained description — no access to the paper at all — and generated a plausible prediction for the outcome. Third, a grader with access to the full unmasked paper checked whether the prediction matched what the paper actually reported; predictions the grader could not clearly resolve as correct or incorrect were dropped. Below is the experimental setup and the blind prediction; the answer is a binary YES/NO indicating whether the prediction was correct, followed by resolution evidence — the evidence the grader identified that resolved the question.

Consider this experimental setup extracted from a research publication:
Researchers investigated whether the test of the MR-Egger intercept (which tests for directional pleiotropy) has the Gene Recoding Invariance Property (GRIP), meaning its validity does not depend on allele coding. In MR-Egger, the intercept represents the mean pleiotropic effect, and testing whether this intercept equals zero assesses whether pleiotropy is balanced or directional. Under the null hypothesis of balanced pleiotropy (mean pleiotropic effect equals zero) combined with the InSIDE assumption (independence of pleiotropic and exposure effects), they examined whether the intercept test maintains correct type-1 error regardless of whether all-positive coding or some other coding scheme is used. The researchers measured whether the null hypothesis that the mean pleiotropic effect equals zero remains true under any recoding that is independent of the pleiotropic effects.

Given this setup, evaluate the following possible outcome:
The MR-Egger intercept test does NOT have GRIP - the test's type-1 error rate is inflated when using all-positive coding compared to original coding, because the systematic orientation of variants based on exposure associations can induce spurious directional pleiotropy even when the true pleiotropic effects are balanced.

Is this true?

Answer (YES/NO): NO